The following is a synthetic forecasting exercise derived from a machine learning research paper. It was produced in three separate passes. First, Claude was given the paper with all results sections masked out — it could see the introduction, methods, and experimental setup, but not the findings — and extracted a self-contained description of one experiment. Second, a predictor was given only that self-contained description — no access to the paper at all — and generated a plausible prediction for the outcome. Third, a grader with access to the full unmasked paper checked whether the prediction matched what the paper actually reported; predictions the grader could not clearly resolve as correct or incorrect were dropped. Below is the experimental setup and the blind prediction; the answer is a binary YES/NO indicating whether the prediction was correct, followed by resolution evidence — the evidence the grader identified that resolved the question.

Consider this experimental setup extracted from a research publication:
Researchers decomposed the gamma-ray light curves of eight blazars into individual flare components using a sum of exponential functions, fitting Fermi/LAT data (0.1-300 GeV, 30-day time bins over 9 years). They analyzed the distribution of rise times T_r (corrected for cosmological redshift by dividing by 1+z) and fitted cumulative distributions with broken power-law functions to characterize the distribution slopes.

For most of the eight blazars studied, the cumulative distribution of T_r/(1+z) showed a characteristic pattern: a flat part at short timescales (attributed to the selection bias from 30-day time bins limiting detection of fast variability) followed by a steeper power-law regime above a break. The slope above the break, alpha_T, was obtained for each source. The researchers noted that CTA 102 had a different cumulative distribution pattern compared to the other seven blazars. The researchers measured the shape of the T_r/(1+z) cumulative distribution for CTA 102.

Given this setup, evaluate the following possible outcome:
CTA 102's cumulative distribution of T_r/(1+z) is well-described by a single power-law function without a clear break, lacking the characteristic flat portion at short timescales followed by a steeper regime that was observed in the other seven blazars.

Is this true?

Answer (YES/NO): NO